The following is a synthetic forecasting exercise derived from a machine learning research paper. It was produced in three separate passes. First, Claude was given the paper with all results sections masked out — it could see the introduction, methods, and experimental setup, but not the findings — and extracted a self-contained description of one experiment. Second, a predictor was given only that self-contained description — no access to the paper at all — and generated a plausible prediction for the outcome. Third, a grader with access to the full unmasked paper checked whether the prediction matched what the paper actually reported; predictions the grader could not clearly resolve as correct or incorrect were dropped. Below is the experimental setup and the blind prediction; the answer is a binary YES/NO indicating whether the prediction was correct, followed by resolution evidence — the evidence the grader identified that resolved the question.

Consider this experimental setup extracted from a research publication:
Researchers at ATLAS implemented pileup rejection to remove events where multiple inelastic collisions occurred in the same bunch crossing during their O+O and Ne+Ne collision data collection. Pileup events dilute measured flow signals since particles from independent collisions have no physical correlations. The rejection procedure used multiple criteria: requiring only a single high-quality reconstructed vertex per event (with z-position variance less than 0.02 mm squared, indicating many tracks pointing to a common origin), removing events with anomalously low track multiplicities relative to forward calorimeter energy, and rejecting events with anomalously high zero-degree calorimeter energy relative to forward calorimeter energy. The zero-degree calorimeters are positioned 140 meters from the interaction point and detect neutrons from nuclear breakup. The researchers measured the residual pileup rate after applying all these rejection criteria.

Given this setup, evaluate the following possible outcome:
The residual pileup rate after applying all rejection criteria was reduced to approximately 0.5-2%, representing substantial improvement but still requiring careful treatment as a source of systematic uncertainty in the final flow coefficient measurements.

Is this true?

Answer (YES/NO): NO